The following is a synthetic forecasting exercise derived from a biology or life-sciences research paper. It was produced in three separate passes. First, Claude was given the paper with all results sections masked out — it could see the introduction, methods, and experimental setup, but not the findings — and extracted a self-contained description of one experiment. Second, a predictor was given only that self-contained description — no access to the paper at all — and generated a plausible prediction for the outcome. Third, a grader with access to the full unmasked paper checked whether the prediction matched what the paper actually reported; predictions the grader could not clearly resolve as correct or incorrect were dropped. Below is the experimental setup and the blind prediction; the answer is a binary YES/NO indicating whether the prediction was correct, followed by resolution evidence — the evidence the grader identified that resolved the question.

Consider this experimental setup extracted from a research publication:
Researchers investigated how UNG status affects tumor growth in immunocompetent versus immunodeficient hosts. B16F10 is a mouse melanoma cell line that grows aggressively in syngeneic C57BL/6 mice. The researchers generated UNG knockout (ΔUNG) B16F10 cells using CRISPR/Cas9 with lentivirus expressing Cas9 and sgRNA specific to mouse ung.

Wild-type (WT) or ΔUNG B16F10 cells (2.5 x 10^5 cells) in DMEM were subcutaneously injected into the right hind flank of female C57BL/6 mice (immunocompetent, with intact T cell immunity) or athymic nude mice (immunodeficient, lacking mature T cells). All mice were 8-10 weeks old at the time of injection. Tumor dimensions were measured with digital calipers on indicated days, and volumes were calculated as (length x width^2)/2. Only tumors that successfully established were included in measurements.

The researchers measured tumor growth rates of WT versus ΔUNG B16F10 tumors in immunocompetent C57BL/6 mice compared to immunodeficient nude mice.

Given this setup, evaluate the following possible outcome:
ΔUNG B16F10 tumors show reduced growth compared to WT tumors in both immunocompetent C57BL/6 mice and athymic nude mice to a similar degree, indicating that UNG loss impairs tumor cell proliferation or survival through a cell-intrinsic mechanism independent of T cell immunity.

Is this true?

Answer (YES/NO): NO